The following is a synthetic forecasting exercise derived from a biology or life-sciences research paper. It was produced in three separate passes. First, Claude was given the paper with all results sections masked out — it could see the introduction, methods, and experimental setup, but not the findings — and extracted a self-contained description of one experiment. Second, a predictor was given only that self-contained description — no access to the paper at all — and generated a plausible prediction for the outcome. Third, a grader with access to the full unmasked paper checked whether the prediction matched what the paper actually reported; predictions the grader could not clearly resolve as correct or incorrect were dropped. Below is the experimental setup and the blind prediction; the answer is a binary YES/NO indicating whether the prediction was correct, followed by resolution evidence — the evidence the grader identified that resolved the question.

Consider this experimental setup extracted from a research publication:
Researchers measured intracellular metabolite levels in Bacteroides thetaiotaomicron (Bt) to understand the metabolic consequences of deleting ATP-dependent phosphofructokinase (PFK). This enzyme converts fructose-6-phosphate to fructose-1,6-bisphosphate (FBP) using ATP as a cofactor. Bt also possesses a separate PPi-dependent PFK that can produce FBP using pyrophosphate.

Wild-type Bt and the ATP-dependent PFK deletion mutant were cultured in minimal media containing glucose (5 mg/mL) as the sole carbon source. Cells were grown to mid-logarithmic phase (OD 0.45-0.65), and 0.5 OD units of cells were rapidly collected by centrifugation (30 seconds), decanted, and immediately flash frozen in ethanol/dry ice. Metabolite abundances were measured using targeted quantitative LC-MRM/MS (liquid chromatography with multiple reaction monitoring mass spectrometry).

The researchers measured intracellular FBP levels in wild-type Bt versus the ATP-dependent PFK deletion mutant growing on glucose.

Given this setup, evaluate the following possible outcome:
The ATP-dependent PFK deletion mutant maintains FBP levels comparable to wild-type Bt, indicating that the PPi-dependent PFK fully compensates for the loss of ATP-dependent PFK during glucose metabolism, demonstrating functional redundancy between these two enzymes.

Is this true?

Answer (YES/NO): NO